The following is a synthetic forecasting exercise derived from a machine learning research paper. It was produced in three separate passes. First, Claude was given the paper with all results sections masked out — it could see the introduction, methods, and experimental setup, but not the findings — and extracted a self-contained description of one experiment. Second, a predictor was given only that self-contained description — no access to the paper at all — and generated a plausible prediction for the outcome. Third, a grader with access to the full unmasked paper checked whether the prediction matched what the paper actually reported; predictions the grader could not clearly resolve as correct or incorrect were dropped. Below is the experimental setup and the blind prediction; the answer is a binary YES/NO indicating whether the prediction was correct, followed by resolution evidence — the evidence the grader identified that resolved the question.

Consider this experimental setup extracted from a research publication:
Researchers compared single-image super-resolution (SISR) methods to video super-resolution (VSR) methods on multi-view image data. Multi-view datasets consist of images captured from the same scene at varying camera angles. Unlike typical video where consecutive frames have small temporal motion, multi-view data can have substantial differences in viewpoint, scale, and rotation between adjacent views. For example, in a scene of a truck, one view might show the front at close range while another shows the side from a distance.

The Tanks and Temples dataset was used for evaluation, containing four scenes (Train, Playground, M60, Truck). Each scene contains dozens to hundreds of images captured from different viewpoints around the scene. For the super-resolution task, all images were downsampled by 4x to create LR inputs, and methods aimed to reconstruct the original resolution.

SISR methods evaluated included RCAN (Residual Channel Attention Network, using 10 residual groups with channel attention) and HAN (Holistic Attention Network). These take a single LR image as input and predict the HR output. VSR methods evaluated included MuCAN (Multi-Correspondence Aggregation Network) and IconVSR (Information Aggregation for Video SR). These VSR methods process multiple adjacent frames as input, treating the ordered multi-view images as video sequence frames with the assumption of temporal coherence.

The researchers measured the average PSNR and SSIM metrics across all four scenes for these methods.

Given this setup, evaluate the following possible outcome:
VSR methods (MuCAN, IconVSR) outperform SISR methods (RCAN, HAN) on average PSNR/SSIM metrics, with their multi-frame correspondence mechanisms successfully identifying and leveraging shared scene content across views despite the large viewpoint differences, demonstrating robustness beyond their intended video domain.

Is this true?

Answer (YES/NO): NO